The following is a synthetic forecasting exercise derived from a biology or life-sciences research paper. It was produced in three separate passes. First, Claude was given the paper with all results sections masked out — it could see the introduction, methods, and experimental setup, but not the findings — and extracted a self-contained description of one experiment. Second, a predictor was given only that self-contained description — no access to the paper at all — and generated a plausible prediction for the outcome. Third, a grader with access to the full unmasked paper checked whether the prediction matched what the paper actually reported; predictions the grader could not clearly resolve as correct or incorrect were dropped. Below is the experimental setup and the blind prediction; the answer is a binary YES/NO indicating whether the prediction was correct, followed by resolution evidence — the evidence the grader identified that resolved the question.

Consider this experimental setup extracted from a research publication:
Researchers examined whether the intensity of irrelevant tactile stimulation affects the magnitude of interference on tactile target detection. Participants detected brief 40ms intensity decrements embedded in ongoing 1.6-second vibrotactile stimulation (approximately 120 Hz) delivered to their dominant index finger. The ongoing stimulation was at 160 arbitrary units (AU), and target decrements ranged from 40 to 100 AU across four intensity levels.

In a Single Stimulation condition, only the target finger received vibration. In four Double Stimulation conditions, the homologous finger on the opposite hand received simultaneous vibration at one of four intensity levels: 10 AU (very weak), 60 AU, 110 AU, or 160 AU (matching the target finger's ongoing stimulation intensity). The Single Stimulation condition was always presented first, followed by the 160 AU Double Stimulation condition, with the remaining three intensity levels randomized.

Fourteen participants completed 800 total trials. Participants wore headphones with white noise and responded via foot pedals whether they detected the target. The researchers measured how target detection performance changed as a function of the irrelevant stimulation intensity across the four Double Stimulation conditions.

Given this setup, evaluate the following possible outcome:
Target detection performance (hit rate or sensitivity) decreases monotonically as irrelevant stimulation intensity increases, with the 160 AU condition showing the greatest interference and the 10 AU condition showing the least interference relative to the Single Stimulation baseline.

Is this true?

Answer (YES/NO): NO